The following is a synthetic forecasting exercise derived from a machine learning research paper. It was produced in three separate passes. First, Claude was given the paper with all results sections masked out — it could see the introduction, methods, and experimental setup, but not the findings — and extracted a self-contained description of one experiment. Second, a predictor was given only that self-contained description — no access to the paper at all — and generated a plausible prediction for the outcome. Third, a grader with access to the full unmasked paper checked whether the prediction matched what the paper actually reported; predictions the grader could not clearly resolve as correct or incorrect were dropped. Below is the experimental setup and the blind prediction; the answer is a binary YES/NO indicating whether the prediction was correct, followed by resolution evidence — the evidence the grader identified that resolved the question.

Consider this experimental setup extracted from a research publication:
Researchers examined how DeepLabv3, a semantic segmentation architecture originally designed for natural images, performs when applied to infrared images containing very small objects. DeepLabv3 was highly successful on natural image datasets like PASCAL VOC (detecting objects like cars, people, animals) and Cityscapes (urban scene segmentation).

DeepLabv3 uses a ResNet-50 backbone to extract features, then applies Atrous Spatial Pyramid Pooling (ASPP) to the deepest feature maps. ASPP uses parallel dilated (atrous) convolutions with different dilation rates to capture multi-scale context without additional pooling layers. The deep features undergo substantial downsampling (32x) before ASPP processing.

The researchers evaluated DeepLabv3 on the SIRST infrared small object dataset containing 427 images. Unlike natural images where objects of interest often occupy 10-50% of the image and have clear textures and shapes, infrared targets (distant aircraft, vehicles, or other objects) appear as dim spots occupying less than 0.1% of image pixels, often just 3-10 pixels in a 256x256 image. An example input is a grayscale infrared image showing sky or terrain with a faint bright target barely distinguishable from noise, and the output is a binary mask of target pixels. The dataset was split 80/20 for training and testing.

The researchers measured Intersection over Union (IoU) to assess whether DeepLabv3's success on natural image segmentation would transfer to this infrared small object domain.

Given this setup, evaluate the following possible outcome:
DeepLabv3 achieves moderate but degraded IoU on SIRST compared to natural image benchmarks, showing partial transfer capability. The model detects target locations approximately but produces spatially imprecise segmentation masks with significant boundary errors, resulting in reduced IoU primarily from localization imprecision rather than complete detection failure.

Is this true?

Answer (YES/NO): NO